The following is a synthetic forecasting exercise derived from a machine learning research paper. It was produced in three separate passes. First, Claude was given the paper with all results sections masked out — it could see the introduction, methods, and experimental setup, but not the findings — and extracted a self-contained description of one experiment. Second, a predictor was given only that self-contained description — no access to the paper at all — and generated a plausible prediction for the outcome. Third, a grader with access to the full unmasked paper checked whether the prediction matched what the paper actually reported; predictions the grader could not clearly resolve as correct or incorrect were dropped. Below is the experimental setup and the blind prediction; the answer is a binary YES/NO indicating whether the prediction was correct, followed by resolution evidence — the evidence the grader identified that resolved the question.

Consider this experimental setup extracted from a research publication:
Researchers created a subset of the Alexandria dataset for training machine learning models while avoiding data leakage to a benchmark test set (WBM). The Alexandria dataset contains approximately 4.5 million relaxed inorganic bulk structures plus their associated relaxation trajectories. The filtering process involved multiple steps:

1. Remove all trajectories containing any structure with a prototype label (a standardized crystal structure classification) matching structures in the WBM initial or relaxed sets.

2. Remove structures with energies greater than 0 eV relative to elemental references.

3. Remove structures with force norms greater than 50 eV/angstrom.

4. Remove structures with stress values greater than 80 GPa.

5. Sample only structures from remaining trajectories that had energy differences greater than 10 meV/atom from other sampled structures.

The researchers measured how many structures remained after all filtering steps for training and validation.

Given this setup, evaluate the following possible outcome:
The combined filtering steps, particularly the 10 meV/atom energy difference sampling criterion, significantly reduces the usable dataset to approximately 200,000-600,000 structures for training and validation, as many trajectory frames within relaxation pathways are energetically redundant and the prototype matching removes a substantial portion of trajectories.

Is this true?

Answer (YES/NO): NO